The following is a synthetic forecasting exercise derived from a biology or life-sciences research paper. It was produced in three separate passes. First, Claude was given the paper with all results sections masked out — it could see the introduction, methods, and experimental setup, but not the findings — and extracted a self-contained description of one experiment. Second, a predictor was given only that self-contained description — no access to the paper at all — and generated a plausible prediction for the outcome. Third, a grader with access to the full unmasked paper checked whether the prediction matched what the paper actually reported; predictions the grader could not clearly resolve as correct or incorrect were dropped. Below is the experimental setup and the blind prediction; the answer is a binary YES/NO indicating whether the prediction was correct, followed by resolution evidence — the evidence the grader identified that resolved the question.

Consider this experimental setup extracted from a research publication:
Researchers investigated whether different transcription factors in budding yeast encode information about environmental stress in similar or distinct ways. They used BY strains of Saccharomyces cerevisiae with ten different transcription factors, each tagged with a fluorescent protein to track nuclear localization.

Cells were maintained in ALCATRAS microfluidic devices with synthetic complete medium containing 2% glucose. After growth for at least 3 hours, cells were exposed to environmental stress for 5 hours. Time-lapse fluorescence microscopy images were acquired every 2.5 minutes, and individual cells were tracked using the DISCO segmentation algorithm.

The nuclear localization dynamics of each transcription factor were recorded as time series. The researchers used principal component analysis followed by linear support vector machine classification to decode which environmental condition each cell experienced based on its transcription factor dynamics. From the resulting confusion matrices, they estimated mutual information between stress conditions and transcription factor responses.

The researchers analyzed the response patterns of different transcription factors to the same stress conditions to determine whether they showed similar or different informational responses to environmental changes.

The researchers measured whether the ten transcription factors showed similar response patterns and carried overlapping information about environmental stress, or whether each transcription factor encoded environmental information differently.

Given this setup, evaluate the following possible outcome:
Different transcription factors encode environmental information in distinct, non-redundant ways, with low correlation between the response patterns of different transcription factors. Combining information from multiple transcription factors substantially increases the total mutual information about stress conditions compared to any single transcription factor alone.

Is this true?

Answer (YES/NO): NO